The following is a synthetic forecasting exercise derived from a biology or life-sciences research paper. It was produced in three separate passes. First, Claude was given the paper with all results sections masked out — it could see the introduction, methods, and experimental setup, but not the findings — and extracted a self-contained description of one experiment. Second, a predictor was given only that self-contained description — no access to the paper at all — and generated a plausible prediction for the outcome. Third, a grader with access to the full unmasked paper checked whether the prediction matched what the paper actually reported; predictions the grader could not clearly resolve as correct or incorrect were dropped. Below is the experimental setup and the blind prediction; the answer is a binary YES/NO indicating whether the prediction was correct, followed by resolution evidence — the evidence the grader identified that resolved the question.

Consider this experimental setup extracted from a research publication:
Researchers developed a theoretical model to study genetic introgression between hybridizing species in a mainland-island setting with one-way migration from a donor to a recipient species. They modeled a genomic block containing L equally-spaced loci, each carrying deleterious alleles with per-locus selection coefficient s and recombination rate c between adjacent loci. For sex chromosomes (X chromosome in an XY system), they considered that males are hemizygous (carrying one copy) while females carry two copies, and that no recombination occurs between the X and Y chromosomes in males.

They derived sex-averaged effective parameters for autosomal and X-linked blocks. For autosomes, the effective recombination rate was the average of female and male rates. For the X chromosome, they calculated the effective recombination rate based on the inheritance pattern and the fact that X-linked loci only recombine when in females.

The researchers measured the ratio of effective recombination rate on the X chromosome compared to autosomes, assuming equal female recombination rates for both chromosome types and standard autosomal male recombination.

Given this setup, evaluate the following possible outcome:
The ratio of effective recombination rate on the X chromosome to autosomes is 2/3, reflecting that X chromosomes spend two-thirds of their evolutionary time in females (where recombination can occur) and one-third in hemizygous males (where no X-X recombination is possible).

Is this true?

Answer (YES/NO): YES